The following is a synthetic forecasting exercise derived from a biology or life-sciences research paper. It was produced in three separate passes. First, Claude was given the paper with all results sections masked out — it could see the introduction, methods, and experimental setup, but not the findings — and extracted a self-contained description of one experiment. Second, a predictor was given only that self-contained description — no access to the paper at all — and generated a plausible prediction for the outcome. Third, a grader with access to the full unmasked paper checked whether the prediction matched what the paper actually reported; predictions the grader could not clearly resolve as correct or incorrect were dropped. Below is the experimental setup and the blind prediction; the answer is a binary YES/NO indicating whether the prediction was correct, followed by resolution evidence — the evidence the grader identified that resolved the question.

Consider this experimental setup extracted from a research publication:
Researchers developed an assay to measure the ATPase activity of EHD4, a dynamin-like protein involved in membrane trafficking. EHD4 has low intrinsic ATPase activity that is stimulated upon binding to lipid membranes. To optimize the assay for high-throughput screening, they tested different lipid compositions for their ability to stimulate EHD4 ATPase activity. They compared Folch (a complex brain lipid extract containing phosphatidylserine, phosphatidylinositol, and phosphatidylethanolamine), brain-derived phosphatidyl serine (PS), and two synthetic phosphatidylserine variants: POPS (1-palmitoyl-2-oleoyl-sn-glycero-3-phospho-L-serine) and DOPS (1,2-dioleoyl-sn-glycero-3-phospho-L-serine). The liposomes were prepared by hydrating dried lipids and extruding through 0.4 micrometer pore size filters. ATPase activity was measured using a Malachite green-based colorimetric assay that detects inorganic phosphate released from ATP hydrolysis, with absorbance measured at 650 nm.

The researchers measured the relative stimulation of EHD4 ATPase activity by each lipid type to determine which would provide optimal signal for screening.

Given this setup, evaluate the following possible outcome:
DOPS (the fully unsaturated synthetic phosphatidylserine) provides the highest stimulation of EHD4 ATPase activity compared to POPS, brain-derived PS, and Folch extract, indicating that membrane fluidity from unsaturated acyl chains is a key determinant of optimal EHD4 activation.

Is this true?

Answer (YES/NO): NO